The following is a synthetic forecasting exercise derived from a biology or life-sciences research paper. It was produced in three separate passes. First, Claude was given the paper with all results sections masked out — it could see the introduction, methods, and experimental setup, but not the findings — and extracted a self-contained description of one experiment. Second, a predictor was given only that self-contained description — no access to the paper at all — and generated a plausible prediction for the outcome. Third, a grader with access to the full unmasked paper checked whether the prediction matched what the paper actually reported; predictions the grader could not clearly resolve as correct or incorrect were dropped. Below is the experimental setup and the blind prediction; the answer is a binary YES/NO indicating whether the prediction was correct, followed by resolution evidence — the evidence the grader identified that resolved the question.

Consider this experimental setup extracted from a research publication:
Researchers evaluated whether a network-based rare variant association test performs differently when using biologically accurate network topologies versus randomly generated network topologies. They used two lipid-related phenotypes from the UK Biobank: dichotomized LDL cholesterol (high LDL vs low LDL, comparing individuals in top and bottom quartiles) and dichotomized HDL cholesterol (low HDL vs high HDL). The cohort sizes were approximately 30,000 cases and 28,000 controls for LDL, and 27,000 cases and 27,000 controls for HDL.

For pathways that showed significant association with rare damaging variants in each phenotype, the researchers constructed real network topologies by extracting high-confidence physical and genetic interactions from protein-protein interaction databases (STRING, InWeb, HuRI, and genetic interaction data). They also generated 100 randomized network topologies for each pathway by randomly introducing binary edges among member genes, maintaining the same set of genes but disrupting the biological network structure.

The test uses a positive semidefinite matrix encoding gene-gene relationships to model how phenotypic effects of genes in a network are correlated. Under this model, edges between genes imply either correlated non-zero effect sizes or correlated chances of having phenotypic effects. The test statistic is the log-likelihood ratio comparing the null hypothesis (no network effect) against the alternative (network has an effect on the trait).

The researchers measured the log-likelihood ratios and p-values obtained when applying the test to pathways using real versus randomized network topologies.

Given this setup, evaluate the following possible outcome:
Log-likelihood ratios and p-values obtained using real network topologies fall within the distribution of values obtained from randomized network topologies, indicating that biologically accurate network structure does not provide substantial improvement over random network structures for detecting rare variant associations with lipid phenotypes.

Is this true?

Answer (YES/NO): NO